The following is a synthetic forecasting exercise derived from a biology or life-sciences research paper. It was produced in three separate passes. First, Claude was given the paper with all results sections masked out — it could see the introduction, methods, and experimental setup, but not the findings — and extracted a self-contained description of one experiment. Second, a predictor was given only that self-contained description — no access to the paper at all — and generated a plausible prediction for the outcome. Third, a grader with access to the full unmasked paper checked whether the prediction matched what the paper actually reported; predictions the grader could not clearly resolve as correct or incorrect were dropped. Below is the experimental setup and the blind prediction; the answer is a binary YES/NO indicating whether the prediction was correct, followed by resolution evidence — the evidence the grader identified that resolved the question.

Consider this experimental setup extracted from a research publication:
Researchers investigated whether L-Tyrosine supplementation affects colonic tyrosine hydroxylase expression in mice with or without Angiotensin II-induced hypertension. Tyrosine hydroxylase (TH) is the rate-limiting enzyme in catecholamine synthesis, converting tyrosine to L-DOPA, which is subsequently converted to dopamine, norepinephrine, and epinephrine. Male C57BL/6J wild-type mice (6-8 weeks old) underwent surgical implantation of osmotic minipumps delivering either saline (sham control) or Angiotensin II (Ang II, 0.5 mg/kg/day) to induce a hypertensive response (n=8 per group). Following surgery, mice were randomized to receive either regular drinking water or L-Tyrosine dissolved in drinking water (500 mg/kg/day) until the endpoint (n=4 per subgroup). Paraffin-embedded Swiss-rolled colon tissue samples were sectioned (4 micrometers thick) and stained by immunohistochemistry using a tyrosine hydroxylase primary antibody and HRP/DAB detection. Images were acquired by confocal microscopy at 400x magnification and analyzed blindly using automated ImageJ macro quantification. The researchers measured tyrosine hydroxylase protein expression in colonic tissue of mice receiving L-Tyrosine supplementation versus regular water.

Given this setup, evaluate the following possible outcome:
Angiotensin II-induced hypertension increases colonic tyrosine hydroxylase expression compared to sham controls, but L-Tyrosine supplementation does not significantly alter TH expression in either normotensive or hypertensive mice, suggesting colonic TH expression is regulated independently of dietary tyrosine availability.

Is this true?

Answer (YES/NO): NO